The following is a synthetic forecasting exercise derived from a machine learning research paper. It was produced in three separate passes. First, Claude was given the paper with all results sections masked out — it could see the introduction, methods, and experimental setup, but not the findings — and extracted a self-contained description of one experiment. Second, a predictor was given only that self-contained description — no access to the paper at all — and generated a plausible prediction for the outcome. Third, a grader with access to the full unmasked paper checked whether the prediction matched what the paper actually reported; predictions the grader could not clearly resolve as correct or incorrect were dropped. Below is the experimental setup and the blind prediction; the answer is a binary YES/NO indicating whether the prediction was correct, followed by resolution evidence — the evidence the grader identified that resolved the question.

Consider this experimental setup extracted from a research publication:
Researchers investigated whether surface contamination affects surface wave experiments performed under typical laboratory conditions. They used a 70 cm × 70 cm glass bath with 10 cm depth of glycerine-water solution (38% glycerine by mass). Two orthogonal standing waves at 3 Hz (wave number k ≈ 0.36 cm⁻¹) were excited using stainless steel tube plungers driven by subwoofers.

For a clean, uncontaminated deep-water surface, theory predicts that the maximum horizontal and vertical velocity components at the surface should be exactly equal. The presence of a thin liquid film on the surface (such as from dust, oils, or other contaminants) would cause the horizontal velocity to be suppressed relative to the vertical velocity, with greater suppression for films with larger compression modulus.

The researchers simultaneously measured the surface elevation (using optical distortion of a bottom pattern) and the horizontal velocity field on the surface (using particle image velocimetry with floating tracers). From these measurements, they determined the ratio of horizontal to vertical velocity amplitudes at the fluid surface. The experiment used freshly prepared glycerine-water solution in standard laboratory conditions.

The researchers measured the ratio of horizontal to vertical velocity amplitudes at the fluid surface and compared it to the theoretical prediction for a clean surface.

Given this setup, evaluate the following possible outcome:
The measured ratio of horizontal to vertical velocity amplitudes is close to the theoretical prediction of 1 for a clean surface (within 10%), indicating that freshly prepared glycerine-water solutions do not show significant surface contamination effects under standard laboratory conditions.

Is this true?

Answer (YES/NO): NO